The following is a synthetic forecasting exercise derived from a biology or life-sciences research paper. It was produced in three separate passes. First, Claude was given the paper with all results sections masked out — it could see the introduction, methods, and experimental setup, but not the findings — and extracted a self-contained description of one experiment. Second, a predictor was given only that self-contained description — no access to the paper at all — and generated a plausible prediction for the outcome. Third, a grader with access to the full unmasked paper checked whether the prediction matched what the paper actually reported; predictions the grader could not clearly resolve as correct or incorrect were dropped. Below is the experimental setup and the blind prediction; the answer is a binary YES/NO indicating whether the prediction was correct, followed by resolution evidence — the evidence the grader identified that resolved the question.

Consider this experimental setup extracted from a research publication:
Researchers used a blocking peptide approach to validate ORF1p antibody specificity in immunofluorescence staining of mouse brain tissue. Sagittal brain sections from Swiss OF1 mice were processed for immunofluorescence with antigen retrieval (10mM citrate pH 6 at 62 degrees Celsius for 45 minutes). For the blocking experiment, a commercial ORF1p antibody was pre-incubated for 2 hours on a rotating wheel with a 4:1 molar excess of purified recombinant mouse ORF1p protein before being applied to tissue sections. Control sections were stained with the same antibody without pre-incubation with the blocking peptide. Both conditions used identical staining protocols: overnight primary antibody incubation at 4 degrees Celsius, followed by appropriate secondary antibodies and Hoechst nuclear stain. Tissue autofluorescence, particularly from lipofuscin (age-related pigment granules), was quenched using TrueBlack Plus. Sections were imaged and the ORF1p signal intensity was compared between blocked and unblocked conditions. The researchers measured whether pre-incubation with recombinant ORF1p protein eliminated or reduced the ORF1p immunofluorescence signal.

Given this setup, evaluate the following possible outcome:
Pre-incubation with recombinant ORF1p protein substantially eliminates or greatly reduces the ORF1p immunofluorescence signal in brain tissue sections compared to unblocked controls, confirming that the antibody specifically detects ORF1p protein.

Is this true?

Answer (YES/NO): YES